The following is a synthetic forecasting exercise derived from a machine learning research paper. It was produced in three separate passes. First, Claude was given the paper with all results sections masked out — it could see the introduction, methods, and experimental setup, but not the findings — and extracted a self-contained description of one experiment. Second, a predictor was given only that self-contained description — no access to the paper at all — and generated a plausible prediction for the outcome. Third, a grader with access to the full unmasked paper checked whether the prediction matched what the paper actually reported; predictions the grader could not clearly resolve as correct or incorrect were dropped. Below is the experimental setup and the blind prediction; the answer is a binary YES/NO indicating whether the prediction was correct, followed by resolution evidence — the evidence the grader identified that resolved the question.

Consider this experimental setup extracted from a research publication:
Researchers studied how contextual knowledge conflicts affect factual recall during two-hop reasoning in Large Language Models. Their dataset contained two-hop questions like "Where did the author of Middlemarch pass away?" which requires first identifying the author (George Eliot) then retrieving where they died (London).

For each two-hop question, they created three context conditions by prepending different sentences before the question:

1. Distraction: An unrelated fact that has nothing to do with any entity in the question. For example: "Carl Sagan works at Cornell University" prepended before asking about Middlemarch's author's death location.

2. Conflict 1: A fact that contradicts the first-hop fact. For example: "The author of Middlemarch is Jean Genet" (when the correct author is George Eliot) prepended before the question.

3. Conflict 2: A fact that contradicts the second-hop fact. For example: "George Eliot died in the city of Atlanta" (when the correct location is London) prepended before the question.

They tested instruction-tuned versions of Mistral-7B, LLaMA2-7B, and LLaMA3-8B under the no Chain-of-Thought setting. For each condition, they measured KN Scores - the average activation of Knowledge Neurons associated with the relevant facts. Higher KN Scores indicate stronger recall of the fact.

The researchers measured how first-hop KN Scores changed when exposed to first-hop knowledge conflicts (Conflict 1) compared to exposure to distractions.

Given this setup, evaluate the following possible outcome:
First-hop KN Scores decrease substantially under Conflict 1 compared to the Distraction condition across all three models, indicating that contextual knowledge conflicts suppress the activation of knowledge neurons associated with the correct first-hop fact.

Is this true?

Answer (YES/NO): NO